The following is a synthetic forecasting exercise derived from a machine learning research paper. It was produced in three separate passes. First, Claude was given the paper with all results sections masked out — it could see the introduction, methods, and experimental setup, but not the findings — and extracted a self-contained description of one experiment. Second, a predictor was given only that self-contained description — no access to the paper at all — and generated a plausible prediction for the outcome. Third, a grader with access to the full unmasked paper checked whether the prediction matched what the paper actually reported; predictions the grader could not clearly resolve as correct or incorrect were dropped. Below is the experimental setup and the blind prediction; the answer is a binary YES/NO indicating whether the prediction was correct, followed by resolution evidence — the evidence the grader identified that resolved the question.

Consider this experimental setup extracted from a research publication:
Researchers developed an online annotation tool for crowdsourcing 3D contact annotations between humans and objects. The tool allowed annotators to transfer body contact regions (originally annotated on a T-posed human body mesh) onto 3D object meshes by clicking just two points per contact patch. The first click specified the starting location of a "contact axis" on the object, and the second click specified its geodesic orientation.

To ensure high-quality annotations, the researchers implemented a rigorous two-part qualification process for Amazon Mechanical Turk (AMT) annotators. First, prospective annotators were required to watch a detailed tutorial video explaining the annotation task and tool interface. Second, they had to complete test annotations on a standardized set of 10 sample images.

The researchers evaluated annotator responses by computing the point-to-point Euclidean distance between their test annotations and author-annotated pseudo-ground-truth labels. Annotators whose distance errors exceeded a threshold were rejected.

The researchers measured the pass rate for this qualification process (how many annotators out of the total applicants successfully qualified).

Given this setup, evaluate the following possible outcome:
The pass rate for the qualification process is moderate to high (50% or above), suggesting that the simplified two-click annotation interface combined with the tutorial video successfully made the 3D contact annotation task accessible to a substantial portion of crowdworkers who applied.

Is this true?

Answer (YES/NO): NO